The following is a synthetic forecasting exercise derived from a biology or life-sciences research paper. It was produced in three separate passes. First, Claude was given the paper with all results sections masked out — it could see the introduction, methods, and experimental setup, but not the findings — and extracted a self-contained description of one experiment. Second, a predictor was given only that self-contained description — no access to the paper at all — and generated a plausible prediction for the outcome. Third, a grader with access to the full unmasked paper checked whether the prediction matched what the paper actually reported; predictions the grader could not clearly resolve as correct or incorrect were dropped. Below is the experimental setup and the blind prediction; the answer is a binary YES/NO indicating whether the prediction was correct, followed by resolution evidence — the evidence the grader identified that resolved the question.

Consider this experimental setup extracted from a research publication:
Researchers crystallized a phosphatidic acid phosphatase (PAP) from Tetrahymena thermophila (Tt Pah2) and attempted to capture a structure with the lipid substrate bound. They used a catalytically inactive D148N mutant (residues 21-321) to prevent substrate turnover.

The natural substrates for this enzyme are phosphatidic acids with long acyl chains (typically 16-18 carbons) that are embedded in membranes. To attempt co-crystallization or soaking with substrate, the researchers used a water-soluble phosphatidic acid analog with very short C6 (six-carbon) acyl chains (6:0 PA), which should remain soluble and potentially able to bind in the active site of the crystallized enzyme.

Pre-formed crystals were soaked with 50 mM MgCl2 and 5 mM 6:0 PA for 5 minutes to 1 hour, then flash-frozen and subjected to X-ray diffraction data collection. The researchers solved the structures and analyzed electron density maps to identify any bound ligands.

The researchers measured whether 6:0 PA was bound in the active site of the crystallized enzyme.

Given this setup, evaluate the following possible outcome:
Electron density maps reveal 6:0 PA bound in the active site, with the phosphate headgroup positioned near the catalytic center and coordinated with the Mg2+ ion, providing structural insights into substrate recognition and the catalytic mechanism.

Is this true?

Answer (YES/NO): NO